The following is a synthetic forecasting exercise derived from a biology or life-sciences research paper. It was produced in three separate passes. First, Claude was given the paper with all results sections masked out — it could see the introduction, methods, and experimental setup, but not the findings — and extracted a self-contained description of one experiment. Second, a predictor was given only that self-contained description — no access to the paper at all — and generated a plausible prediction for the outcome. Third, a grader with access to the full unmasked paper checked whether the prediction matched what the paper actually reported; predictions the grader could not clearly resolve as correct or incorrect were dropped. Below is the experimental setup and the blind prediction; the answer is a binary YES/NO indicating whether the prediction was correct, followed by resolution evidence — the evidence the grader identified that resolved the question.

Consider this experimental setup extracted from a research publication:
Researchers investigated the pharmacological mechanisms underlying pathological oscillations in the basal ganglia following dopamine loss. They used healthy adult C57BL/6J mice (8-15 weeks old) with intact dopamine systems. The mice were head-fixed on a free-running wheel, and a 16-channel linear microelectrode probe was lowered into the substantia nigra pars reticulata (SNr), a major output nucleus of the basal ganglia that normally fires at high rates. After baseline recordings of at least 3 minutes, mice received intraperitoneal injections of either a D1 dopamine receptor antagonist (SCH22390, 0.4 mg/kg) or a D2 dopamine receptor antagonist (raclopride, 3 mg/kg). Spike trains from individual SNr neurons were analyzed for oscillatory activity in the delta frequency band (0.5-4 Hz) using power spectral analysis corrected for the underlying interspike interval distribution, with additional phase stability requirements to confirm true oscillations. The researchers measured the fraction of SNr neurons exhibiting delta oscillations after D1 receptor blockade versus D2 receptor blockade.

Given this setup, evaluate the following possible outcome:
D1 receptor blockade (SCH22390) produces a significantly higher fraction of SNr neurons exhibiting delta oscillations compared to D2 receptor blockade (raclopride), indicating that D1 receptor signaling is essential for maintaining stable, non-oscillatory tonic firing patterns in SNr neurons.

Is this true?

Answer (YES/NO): NO